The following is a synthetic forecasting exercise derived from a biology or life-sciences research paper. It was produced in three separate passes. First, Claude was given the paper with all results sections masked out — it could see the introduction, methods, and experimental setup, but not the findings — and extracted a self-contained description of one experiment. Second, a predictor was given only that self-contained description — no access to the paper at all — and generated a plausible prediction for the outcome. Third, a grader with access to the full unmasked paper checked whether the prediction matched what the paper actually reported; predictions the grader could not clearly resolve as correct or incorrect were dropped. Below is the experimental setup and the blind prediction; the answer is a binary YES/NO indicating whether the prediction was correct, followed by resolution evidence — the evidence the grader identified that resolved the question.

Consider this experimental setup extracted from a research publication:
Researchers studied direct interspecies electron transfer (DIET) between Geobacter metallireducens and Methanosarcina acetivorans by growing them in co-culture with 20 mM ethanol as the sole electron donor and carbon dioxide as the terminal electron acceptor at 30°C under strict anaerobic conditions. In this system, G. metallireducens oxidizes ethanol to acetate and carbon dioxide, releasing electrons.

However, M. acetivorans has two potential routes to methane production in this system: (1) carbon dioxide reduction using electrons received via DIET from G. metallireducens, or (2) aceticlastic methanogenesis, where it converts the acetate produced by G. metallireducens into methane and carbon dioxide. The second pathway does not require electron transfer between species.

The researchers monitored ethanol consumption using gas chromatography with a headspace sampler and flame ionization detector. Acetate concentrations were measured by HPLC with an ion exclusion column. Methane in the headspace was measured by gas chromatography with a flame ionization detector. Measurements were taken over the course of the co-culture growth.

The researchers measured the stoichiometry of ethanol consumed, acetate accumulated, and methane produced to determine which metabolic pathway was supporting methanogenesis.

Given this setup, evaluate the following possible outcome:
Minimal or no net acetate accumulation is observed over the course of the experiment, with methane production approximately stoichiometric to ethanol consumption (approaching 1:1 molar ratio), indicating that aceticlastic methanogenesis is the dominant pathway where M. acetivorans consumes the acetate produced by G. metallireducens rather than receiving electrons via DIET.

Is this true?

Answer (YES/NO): NO